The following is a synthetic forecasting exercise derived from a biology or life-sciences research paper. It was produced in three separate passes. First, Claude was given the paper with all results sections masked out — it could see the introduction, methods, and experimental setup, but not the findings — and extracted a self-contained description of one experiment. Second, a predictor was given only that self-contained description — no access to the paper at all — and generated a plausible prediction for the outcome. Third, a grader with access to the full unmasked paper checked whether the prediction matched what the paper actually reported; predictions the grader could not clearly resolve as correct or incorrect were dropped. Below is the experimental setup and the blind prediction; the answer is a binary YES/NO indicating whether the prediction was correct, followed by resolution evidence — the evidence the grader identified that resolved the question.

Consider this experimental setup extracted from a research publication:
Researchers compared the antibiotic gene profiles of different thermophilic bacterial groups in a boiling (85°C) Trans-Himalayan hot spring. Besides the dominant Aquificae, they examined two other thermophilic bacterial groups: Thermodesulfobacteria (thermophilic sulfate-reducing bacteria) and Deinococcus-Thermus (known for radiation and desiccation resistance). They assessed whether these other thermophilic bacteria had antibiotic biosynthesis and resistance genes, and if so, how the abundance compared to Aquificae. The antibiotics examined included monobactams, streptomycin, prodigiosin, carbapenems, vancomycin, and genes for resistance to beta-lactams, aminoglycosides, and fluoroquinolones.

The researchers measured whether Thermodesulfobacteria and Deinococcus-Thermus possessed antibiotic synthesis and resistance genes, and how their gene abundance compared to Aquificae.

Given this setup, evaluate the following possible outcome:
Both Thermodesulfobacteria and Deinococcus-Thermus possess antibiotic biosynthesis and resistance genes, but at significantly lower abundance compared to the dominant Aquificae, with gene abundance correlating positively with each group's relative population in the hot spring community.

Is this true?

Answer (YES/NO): NO